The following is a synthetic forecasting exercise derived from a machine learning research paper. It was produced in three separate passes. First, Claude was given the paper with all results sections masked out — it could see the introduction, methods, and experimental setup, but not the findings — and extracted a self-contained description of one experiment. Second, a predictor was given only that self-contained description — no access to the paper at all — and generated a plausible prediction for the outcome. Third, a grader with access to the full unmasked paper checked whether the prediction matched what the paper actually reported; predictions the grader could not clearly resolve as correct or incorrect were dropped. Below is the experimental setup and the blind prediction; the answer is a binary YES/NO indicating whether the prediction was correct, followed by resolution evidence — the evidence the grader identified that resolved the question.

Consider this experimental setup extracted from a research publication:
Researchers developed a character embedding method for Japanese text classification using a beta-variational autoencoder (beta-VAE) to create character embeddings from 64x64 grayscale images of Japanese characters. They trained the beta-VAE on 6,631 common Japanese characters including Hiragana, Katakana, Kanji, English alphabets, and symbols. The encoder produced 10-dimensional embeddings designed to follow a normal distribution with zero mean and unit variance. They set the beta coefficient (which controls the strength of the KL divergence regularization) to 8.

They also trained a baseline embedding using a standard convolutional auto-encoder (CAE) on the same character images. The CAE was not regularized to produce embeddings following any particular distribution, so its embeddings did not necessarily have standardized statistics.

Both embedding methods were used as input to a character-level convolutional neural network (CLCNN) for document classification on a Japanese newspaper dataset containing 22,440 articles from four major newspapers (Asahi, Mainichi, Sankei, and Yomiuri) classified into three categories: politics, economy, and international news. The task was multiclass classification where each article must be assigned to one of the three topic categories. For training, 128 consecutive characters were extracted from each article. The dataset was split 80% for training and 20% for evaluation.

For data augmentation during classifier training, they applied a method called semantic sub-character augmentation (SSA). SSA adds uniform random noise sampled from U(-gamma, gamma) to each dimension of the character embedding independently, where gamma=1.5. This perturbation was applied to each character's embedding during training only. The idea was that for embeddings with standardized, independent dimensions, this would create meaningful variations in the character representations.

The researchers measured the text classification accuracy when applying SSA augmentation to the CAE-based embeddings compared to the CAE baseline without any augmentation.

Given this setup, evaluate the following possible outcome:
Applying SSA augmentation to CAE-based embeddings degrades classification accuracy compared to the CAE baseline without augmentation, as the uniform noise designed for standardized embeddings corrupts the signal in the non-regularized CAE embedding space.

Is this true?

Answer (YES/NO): NO